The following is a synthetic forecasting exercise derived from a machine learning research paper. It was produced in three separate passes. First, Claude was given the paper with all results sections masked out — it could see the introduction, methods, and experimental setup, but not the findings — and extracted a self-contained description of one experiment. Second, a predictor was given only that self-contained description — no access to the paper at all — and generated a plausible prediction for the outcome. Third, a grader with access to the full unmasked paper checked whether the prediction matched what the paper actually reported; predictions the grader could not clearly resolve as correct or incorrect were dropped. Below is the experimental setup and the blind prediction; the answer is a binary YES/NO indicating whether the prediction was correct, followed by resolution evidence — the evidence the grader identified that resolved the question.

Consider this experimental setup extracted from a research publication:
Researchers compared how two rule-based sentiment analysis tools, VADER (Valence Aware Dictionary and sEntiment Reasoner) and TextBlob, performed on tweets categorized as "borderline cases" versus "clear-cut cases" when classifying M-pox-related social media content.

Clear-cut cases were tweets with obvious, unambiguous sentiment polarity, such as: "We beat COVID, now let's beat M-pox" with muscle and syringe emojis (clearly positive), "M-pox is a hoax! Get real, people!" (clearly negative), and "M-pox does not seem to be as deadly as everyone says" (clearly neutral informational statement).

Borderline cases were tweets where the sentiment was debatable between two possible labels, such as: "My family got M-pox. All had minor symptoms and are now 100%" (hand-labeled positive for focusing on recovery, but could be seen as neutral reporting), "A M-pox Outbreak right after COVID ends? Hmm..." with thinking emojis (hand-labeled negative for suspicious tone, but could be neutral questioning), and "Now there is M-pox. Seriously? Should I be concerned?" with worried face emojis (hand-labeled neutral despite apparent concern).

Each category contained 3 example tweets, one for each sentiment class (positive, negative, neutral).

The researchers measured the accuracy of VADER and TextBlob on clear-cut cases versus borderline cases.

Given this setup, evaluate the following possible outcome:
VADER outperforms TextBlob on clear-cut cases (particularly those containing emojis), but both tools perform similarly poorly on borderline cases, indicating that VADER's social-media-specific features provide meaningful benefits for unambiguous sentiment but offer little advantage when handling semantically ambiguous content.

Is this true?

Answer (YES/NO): NO